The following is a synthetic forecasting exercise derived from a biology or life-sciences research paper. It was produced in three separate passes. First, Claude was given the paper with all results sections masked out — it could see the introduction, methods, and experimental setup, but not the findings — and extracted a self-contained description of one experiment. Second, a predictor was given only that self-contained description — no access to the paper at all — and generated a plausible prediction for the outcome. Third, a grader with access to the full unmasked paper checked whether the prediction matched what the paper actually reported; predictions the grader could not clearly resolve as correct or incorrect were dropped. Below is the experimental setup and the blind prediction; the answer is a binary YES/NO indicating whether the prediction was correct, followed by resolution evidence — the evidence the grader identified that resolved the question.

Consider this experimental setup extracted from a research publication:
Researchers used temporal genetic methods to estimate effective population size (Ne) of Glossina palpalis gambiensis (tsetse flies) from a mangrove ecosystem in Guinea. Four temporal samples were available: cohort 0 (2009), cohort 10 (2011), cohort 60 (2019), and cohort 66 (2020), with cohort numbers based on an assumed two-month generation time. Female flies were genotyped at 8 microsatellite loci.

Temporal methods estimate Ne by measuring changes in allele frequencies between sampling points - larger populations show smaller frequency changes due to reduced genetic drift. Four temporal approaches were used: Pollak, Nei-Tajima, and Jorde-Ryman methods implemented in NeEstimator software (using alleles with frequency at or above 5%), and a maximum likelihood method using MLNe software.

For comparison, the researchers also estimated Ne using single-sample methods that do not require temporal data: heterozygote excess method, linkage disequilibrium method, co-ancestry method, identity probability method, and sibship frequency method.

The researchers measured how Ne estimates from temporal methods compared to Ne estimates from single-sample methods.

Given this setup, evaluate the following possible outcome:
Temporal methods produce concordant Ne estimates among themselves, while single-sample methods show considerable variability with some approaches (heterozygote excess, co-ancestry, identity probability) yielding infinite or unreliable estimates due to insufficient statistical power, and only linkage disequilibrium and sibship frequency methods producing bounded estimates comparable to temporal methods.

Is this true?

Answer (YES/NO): NO